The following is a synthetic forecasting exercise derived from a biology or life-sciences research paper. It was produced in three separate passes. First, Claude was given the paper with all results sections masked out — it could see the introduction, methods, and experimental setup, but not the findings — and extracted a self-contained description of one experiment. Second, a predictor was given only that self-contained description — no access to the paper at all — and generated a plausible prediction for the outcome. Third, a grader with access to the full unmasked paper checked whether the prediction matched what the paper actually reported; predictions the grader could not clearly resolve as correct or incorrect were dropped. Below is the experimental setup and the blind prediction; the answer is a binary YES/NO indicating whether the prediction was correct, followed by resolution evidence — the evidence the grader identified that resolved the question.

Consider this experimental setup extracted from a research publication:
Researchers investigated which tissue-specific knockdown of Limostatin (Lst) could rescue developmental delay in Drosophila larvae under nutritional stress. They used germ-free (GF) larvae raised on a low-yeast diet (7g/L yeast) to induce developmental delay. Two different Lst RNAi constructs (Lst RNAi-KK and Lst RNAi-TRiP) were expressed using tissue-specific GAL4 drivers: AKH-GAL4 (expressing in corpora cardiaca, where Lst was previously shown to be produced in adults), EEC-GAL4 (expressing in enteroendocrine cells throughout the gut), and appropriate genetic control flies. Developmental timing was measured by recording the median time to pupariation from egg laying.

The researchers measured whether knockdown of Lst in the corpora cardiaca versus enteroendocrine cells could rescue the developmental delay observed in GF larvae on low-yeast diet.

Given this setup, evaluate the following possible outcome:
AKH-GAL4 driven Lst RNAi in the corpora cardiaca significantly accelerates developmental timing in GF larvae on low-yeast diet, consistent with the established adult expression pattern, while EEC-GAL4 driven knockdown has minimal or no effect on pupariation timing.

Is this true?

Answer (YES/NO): NO